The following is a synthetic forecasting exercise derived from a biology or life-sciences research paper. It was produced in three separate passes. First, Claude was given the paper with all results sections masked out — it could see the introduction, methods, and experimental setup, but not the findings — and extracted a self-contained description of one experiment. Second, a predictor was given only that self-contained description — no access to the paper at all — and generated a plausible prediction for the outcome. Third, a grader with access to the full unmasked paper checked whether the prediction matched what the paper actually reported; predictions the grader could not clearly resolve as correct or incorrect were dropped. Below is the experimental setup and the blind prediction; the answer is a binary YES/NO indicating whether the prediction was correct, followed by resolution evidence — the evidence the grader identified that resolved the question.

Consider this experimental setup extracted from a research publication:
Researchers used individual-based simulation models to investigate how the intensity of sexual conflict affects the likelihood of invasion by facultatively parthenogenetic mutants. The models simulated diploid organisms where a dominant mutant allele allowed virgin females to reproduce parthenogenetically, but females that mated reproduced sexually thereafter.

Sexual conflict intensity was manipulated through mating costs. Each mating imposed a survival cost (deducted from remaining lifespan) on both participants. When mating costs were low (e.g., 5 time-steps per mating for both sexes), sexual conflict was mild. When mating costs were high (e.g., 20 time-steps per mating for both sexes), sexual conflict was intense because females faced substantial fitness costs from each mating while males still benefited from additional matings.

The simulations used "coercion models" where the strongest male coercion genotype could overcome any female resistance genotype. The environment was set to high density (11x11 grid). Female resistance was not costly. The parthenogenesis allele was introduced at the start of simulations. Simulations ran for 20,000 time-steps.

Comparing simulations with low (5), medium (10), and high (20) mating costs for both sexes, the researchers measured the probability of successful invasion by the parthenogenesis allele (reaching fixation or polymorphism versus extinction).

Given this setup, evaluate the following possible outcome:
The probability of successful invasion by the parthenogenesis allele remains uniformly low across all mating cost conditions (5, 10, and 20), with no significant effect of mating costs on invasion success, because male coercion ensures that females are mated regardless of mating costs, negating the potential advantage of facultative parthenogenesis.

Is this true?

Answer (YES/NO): NO